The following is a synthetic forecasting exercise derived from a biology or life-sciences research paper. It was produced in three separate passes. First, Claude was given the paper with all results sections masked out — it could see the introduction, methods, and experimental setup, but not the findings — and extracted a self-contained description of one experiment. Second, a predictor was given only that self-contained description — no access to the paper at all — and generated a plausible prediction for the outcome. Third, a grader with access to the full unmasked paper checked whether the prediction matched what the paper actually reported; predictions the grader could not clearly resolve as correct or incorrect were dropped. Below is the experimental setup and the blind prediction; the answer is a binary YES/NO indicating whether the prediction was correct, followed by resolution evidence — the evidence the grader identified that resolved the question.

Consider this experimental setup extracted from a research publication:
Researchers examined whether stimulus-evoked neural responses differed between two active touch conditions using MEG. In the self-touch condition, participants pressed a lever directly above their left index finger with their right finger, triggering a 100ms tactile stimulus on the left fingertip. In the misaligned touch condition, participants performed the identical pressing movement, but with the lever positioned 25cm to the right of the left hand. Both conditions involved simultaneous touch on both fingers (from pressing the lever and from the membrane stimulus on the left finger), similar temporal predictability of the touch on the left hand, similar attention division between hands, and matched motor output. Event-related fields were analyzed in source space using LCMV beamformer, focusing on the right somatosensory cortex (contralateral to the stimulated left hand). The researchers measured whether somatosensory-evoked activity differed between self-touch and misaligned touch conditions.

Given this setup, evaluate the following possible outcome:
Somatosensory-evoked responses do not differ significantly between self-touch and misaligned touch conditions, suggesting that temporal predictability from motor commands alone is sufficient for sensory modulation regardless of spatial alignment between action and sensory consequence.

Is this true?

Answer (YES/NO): NO